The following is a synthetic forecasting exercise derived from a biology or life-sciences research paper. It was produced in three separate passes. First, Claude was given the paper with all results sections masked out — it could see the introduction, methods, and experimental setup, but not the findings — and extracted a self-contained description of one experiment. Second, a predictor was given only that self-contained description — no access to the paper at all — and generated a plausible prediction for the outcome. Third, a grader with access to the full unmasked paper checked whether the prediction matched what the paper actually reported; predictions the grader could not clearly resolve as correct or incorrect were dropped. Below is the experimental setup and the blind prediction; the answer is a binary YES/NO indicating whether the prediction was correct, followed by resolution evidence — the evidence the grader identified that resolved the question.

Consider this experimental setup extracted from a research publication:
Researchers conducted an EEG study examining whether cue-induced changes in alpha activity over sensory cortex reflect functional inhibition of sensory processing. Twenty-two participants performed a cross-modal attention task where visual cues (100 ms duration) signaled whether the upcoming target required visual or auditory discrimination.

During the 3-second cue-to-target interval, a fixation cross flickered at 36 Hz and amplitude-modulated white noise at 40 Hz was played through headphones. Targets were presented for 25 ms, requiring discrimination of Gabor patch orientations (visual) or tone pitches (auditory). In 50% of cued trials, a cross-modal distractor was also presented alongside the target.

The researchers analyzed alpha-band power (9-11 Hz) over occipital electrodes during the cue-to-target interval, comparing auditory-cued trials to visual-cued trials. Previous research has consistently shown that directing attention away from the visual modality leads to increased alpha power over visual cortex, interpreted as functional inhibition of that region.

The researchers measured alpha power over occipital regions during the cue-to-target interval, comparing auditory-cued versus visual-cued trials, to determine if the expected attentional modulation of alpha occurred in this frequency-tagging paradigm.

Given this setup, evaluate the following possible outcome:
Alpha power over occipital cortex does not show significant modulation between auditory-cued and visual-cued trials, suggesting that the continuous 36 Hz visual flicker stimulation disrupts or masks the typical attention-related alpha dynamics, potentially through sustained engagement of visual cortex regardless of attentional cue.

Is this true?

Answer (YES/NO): NO